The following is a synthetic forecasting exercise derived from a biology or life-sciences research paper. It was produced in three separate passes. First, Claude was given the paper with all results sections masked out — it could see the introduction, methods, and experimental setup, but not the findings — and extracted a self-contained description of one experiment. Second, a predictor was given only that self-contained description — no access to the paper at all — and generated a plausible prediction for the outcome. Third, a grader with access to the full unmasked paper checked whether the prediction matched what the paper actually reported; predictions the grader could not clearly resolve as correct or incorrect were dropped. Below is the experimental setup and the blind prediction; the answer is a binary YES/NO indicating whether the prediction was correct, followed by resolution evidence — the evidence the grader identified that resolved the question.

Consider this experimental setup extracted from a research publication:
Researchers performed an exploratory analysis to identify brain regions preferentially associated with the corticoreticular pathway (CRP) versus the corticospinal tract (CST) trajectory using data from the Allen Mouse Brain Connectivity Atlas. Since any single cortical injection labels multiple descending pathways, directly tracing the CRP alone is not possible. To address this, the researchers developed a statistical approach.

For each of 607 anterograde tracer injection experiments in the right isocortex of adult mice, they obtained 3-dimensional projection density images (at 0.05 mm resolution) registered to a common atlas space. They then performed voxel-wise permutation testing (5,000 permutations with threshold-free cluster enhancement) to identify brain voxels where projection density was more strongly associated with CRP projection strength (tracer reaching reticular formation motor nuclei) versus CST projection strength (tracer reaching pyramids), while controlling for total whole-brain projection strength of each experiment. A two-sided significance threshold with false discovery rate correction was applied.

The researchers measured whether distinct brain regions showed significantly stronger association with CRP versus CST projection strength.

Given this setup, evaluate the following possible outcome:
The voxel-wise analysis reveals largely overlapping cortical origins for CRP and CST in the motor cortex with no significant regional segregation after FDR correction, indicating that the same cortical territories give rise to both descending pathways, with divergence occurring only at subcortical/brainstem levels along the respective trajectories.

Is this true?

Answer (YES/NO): NO